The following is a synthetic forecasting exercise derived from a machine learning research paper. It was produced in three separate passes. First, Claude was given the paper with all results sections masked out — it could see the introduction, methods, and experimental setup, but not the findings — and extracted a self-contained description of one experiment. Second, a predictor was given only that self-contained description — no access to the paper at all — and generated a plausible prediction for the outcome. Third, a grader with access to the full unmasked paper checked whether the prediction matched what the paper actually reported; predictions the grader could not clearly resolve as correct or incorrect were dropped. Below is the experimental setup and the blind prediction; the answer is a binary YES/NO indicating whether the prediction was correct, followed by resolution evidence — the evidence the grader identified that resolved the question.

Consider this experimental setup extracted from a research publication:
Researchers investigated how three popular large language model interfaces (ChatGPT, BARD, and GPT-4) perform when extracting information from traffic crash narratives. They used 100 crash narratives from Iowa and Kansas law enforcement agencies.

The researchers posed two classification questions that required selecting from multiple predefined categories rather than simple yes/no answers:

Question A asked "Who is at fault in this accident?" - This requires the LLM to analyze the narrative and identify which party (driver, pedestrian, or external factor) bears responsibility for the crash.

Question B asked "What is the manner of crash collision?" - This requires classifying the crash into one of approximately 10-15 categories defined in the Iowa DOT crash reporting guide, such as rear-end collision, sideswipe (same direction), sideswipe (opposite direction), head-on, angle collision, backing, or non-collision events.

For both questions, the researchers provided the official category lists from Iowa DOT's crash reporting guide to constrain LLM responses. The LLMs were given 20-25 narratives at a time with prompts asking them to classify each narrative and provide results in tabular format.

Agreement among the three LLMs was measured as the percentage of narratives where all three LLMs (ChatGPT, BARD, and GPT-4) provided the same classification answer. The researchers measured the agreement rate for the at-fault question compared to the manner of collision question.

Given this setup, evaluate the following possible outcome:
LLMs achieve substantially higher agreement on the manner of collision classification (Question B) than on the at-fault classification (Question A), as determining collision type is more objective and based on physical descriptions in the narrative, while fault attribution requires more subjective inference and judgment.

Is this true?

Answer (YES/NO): NO